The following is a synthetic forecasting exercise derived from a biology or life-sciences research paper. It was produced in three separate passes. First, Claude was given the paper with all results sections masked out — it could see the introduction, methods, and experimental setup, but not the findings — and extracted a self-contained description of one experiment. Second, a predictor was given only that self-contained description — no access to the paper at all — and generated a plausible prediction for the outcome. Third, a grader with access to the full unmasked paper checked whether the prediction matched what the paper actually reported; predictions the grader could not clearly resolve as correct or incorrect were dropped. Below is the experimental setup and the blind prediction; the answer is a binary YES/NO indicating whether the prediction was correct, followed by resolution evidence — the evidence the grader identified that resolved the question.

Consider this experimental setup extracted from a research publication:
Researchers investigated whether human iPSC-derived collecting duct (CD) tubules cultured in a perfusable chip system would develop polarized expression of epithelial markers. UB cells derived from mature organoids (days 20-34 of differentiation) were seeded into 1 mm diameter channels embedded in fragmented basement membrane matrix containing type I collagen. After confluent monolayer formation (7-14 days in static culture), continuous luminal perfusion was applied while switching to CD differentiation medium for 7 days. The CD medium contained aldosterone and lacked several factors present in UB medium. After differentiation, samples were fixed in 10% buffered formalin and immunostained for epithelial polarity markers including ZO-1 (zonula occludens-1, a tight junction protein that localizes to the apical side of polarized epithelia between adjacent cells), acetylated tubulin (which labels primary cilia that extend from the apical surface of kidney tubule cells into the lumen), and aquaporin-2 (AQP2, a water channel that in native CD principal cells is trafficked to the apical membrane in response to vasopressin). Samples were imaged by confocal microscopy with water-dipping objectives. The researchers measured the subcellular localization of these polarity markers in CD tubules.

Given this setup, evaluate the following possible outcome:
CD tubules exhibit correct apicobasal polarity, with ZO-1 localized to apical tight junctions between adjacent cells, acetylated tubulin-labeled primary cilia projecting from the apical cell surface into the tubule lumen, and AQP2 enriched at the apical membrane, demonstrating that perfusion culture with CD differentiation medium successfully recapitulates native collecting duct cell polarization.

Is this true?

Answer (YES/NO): NO